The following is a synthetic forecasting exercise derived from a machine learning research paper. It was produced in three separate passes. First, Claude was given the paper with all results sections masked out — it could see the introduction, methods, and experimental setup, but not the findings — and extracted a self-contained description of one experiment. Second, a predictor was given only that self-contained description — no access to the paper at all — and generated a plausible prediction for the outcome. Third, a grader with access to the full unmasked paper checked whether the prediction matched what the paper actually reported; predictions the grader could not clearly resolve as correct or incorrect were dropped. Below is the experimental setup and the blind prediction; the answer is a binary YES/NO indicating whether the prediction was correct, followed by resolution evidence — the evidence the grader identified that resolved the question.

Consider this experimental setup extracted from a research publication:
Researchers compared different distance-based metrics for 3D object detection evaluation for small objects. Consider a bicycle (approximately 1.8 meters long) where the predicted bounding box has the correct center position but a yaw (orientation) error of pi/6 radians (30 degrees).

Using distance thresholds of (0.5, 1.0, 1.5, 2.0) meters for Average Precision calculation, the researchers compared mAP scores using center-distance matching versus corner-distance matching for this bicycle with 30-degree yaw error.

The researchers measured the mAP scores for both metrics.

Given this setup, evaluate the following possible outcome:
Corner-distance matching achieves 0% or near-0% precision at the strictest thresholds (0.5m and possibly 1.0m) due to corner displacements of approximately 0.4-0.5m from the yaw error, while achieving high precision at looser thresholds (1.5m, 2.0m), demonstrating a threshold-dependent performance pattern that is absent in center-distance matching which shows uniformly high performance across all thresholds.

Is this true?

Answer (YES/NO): NO